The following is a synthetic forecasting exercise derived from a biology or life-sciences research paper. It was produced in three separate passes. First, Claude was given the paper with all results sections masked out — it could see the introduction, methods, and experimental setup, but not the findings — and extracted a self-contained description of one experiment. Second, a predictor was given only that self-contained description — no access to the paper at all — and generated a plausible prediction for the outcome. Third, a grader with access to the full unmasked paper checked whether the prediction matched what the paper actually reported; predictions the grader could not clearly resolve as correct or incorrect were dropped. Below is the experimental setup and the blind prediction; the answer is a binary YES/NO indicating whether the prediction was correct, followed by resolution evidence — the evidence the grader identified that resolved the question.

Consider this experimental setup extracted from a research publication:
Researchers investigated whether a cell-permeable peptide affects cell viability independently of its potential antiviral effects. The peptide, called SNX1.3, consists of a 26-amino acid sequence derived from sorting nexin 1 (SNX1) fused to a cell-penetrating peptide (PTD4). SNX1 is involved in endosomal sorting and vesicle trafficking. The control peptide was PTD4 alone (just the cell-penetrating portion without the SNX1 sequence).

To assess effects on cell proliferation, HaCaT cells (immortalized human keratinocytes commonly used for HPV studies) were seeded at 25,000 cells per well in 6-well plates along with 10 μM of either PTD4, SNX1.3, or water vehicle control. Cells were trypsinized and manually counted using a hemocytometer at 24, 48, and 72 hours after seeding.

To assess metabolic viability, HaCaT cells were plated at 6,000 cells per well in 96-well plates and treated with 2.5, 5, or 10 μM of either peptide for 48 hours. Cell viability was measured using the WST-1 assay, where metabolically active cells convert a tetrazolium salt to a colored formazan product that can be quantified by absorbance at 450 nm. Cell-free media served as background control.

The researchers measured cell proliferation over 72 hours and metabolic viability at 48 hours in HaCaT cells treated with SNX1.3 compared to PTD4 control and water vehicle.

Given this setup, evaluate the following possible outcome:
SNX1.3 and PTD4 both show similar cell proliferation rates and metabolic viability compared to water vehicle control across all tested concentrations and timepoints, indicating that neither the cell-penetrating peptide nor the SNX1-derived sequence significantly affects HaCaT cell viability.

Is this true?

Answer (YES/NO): YES